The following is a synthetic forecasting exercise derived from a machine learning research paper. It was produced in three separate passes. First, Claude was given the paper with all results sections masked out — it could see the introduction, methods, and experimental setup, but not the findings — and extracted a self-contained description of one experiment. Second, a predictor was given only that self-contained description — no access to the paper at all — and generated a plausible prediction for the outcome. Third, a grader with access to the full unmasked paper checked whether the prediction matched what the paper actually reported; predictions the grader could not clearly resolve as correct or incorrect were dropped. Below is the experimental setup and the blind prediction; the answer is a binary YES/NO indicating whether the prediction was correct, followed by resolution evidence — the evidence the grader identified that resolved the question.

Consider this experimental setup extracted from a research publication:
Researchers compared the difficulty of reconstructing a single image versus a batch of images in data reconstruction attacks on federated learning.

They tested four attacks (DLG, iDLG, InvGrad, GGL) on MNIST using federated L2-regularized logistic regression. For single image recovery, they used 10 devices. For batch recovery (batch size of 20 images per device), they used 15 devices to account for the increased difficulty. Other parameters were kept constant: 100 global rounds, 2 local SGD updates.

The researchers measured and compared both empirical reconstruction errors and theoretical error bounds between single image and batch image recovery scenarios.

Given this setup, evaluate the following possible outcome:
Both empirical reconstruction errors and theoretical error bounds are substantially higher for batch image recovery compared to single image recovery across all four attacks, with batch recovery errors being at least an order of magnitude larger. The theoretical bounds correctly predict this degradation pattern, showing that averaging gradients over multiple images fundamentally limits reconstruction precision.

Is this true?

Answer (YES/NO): YES